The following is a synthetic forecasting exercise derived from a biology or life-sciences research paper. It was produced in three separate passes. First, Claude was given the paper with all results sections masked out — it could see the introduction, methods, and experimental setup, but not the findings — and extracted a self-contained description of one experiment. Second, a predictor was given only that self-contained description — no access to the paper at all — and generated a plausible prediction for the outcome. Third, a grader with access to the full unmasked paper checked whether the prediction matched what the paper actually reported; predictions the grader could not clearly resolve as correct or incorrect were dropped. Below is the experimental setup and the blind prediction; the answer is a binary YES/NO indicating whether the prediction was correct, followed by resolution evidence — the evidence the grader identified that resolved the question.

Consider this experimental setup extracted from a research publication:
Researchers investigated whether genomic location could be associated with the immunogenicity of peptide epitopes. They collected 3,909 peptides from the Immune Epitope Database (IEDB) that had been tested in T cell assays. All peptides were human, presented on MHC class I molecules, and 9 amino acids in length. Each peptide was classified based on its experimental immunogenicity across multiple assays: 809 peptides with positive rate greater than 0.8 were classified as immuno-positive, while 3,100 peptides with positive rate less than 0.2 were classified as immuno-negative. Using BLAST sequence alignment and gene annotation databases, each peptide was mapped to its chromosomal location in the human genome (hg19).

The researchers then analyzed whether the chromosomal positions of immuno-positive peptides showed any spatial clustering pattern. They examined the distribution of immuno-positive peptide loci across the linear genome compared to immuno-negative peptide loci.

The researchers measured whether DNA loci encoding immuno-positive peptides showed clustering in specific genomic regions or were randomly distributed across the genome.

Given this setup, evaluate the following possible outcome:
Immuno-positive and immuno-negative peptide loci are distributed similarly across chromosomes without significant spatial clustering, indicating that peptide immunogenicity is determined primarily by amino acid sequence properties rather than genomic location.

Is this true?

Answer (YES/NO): NO